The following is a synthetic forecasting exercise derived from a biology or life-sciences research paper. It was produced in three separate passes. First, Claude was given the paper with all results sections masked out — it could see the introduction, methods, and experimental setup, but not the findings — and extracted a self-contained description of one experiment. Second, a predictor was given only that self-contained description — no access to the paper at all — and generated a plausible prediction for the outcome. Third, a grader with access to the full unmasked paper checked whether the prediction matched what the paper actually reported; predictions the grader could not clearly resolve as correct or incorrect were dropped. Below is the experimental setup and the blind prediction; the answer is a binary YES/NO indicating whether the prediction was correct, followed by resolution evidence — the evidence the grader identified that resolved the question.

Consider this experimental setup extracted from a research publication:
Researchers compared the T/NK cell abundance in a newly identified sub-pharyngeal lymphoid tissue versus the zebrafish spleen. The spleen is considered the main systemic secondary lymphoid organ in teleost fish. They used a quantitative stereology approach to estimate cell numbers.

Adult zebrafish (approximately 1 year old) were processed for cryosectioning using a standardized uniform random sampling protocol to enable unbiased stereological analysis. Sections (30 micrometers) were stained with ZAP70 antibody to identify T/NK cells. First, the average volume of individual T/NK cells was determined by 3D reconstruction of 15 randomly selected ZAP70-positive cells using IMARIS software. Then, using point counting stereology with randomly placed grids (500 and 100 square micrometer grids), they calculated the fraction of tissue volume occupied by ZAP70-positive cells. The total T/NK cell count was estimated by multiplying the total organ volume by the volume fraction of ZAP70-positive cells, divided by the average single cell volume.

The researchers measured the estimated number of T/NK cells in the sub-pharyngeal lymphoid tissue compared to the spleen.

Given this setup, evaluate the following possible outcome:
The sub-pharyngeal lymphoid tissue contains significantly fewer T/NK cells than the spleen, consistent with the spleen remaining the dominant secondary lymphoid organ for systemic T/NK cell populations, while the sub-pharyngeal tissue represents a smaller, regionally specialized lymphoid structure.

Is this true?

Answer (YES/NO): NO